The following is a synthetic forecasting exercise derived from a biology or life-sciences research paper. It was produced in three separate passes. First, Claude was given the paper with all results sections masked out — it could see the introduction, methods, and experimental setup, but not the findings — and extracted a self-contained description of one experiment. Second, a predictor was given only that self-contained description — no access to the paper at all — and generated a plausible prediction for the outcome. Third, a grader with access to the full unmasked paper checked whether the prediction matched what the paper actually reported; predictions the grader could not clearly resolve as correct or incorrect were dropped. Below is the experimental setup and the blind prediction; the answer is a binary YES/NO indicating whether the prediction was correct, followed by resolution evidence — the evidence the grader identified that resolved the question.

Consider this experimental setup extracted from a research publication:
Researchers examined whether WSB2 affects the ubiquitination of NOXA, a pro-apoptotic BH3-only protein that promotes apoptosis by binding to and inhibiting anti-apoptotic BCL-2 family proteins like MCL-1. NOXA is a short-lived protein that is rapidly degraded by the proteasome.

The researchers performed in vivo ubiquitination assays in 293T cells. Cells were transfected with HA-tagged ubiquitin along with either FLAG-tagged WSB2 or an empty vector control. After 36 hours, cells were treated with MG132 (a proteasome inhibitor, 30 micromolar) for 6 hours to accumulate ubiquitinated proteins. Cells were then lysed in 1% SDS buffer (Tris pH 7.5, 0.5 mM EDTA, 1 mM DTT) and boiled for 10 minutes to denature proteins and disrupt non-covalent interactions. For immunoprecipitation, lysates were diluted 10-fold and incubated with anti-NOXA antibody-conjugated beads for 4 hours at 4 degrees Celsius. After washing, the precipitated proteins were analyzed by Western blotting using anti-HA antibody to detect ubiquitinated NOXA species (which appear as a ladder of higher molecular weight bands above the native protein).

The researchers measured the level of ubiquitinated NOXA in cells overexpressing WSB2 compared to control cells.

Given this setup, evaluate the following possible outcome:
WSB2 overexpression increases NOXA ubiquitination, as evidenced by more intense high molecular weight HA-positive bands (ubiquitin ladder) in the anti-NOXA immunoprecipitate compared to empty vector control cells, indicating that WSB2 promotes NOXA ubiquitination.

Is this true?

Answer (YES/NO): YES